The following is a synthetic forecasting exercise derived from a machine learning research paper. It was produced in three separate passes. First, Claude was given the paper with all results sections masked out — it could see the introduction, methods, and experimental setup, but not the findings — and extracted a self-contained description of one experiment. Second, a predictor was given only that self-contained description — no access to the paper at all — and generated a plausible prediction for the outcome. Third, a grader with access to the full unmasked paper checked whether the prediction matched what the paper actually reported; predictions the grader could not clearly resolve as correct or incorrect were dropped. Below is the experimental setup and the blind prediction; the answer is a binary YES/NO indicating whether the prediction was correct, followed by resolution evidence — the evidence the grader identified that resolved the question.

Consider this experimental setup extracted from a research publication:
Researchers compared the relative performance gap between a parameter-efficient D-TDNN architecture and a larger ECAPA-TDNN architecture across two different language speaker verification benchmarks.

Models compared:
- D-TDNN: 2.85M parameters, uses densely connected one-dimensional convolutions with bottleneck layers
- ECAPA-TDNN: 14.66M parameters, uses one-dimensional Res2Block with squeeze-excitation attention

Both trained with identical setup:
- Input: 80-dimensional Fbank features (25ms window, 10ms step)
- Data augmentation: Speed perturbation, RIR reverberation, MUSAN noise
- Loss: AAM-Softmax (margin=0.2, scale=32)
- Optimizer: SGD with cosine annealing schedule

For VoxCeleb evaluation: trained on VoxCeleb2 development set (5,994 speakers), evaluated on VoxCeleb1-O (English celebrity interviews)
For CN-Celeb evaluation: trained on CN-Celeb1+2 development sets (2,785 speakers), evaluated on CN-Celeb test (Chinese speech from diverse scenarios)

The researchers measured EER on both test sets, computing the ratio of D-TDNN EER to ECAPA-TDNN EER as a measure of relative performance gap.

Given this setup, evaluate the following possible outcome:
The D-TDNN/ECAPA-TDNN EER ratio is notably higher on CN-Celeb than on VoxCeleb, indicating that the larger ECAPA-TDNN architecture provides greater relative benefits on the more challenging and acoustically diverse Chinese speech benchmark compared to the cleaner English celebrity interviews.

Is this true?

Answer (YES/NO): NO